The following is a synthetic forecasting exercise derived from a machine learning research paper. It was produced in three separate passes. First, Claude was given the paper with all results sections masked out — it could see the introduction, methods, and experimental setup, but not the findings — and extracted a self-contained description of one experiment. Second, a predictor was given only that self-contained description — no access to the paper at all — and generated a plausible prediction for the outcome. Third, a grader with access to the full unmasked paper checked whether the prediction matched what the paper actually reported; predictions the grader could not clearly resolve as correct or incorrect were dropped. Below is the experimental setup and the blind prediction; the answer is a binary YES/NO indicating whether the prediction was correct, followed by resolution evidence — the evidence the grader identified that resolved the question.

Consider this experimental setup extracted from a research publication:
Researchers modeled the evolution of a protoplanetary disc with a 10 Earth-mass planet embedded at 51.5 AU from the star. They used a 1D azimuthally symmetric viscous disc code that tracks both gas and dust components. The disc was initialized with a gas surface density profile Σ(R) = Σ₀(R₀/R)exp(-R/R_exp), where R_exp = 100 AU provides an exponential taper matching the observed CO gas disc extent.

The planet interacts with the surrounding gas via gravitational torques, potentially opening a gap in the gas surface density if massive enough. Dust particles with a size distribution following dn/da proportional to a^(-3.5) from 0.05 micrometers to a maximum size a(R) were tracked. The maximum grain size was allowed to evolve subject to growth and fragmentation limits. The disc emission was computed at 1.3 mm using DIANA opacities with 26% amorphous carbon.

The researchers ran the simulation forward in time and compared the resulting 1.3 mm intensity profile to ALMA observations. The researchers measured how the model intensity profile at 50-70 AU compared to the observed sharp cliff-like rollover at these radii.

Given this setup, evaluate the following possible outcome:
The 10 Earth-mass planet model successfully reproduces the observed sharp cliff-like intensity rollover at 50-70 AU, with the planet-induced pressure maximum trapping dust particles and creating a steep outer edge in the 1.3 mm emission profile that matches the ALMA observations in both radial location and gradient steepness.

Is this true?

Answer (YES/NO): NO